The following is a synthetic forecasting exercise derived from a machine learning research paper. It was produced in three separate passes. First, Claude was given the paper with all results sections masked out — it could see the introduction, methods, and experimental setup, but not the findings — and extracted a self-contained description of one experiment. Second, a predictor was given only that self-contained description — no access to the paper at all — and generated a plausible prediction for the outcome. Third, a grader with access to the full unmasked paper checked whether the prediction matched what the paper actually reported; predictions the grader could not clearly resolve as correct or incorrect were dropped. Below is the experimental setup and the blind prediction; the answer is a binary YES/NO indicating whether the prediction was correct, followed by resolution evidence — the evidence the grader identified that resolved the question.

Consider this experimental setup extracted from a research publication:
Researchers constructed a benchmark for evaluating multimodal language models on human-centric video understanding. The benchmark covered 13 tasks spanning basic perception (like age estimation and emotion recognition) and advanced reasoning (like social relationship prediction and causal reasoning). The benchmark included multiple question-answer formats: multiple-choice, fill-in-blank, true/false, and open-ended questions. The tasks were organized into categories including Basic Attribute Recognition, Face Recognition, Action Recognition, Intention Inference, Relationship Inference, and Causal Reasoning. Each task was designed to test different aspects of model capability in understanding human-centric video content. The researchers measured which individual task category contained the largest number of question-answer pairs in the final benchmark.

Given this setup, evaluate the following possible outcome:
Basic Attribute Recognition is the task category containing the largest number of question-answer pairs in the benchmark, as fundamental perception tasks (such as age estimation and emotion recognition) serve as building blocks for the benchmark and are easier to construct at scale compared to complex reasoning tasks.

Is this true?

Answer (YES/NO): YES